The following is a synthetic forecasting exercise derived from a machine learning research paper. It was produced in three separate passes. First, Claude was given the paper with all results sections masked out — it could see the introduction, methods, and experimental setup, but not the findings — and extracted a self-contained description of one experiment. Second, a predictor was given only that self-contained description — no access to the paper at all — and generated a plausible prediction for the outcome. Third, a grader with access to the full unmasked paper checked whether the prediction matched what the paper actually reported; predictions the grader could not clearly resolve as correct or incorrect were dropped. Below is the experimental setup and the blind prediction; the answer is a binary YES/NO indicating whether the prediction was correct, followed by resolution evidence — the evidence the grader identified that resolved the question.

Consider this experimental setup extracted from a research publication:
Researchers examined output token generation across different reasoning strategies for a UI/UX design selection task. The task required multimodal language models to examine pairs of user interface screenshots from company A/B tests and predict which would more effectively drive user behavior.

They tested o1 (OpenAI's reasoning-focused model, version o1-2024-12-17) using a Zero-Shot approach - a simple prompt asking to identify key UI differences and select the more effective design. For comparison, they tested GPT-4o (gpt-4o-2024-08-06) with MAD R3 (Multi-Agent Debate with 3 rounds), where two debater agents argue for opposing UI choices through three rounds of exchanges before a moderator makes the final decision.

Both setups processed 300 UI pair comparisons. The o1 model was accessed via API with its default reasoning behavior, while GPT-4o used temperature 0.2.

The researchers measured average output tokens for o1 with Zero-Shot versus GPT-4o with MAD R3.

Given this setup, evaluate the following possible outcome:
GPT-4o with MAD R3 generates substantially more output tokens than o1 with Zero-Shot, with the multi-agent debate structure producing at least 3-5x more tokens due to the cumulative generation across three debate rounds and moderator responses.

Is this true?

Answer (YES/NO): NO